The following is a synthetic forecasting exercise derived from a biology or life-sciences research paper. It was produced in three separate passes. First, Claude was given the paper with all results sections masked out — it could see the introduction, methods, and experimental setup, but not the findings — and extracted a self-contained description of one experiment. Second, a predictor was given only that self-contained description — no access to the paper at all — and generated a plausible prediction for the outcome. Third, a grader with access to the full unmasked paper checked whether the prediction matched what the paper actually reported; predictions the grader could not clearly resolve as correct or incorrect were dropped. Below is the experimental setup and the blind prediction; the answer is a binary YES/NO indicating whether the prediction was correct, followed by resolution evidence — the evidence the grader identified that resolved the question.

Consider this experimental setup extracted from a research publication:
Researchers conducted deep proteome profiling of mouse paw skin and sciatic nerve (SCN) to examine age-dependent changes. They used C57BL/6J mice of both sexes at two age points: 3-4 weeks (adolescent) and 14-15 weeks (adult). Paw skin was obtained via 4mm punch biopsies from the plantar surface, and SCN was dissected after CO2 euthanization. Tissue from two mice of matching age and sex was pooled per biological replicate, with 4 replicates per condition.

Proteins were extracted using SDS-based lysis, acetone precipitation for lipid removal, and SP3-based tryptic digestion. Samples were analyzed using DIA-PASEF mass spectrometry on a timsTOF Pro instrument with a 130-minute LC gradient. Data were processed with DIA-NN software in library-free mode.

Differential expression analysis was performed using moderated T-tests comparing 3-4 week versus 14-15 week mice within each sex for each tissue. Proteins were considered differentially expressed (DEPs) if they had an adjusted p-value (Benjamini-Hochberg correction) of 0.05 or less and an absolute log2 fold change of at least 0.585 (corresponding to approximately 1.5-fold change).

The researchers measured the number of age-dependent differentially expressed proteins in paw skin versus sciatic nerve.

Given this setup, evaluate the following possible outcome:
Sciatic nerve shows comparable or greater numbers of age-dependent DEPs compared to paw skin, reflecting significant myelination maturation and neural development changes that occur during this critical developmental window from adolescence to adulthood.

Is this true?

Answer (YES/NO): YES